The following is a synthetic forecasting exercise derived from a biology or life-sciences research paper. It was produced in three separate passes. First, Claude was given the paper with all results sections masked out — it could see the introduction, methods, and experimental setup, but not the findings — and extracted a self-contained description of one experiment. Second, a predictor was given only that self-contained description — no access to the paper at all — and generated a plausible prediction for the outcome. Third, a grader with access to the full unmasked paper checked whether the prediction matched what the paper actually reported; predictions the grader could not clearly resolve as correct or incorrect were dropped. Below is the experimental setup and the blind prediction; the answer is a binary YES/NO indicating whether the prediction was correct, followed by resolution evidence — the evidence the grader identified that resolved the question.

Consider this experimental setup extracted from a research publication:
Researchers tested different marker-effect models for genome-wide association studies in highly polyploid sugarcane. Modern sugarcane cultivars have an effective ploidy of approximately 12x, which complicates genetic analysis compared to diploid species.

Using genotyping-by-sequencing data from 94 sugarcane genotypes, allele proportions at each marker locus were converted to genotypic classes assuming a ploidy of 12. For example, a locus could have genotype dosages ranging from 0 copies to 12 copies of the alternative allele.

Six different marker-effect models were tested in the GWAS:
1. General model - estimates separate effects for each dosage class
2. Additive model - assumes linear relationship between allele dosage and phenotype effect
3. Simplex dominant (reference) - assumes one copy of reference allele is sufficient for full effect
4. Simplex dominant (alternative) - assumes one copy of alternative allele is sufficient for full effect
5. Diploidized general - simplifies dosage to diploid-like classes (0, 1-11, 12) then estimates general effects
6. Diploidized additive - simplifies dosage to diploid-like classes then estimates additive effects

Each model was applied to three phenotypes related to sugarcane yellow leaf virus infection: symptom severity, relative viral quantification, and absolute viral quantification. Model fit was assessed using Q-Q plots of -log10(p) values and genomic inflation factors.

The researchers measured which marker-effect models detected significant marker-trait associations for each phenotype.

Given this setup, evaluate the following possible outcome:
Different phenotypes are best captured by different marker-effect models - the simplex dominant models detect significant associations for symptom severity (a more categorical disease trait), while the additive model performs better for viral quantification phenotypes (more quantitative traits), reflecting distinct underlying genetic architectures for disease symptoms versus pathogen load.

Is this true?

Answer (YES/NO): NO